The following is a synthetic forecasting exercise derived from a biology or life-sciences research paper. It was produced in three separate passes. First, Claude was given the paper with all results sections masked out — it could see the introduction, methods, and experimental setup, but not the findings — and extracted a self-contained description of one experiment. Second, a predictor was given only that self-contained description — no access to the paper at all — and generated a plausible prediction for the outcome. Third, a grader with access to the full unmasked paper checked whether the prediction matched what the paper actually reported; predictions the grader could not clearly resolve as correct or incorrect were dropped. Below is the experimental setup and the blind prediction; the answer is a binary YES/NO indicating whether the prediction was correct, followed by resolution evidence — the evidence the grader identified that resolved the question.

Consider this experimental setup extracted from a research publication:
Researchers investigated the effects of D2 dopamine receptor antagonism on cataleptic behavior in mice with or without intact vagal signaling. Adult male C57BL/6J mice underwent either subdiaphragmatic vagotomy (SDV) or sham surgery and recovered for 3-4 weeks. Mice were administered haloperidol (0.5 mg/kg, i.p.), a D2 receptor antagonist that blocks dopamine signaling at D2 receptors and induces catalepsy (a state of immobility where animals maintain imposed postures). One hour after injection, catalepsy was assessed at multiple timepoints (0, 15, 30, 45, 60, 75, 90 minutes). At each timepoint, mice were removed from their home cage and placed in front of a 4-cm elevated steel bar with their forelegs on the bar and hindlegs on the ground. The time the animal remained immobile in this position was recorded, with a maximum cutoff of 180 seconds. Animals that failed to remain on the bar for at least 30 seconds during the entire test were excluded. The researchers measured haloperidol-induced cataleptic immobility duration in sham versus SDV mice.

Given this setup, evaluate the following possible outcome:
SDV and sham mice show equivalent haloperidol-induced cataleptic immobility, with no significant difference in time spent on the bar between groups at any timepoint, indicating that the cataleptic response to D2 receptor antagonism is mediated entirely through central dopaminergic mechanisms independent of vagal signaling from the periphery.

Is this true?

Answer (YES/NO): NO